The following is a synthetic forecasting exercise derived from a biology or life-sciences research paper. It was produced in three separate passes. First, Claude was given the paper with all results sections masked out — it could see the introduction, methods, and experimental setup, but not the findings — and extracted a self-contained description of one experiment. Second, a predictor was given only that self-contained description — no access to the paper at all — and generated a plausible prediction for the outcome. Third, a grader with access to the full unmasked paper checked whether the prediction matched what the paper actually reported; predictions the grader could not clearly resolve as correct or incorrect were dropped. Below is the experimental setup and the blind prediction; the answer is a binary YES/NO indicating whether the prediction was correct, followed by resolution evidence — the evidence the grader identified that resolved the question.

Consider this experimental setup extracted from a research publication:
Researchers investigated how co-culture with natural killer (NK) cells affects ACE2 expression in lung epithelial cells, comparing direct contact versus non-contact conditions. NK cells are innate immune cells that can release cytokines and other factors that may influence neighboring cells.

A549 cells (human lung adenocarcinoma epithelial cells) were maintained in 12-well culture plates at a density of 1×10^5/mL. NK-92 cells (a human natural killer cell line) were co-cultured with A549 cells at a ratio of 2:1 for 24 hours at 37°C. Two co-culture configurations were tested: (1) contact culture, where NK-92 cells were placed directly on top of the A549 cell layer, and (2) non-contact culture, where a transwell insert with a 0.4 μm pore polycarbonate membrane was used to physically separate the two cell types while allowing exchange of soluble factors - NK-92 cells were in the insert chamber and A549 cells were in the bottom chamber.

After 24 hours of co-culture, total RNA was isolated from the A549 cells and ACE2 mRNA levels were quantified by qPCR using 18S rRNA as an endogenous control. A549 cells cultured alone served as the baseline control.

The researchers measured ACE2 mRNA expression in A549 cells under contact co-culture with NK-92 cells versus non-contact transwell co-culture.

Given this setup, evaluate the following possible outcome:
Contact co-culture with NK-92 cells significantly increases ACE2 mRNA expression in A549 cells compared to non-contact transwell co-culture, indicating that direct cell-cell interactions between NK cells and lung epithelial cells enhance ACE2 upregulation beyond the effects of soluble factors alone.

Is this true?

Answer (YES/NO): NO